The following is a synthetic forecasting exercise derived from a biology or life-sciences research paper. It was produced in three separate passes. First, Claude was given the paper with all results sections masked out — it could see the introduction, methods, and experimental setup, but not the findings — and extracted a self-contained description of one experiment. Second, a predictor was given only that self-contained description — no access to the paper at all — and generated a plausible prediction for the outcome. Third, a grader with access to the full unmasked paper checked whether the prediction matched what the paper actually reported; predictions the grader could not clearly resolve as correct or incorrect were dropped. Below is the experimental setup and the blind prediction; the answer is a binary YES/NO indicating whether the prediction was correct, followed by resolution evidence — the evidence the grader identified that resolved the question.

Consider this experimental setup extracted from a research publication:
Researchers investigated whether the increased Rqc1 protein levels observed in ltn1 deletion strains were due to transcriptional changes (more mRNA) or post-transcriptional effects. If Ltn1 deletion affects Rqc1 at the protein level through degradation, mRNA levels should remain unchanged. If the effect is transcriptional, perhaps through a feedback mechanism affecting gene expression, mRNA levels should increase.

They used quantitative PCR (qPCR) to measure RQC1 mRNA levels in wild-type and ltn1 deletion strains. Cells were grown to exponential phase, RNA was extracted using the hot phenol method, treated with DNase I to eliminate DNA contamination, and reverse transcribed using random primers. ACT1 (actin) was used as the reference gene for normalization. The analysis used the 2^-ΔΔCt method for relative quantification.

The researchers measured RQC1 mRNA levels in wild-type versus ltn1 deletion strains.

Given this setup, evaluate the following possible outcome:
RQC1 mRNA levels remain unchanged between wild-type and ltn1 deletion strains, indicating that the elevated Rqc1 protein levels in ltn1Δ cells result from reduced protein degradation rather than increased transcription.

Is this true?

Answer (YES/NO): YES